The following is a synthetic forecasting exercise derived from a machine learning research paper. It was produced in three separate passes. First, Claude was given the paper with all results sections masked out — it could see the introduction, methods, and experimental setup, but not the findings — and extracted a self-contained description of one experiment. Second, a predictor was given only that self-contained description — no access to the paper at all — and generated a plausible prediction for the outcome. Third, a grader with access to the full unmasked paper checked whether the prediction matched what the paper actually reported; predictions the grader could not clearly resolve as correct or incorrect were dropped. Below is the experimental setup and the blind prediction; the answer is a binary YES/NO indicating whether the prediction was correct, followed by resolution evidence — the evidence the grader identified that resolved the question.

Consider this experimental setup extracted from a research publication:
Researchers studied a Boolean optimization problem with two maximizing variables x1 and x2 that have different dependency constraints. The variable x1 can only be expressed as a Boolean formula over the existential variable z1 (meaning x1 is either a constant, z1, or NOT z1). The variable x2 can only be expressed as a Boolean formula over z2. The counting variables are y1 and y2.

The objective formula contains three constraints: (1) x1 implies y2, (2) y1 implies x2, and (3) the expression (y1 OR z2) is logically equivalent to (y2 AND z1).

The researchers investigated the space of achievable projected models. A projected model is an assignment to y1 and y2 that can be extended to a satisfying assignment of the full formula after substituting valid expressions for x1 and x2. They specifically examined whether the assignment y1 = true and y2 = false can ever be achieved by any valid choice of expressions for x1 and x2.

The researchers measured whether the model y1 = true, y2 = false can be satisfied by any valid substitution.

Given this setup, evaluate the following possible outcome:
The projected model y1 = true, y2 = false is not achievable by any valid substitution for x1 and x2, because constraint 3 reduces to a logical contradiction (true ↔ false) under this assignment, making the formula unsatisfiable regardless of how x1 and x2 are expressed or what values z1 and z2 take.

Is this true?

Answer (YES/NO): YES